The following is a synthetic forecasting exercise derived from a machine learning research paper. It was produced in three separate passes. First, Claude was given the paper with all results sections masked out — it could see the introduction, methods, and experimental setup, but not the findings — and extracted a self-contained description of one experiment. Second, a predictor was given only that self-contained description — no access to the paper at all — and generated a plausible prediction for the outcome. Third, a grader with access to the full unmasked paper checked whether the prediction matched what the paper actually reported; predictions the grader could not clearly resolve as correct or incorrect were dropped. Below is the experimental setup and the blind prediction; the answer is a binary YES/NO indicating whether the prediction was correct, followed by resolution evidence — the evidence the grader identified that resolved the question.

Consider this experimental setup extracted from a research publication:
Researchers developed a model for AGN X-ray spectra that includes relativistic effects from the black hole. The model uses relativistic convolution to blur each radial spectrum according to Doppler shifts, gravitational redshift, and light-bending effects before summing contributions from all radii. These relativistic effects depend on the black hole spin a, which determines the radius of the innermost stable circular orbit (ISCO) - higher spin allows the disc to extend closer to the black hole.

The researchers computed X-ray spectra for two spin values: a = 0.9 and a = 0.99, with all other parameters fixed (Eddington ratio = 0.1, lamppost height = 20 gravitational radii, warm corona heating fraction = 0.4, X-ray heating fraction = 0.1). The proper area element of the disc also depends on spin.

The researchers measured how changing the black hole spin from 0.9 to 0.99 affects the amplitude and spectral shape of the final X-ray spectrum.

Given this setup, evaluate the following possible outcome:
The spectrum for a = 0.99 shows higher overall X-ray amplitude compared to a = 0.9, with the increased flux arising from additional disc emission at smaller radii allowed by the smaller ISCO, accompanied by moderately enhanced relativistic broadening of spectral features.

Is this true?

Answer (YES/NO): NO